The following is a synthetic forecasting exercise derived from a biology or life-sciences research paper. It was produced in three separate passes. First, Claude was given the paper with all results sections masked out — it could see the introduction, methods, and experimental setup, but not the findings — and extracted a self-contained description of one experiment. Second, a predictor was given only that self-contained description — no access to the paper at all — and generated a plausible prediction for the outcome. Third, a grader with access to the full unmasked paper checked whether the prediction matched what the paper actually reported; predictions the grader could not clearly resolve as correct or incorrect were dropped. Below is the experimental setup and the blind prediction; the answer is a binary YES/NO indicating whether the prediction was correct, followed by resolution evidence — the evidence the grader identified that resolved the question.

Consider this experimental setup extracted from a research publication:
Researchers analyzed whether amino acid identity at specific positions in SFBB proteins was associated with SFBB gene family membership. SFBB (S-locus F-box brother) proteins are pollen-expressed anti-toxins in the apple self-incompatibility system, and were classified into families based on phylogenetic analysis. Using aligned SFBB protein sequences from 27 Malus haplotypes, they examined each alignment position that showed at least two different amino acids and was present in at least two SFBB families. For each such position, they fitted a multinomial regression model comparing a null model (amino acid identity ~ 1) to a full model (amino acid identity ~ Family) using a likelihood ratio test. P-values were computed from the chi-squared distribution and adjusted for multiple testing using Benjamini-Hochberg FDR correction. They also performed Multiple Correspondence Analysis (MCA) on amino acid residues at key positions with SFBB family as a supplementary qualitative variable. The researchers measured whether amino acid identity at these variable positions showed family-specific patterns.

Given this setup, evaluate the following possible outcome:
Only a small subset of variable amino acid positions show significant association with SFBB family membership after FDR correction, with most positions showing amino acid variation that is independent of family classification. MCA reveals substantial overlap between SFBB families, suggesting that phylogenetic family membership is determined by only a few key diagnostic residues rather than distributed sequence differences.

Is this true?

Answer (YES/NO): NO